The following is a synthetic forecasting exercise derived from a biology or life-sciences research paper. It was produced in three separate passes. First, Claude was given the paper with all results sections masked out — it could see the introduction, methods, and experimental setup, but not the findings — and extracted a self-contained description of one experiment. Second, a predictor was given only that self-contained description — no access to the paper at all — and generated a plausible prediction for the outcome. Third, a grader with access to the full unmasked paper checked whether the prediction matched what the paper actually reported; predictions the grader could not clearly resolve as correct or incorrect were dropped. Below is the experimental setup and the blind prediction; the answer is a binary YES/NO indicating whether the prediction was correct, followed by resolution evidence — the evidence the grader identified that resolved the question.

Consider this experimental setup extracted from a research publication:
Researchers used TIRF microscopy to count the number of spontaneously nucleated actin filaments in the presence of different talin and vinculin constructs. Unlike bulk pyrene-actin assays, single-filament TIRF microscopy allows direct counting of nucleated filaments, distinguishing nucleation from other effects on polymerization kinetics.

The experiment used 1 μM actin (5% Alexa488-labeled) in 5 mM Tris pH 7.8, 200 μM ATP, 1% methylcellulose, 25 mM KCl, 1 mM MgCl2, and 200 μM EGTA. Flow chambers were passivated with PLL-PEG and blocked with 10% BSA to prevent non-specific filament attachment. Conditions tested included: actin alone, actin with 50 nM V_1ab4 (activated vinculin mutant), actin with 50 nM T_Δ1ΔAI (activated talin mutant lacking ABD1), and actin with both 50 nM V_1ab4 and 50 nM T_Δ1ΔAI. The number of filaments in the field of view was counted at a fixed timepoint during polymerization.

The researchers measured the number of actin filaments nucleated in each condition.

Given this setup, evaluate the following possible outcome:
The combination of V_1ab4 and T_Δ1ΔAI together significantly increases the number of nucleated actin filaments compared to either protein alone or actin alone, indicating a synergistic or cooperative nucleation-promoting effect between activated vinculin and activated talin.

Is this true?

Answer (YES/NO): YES